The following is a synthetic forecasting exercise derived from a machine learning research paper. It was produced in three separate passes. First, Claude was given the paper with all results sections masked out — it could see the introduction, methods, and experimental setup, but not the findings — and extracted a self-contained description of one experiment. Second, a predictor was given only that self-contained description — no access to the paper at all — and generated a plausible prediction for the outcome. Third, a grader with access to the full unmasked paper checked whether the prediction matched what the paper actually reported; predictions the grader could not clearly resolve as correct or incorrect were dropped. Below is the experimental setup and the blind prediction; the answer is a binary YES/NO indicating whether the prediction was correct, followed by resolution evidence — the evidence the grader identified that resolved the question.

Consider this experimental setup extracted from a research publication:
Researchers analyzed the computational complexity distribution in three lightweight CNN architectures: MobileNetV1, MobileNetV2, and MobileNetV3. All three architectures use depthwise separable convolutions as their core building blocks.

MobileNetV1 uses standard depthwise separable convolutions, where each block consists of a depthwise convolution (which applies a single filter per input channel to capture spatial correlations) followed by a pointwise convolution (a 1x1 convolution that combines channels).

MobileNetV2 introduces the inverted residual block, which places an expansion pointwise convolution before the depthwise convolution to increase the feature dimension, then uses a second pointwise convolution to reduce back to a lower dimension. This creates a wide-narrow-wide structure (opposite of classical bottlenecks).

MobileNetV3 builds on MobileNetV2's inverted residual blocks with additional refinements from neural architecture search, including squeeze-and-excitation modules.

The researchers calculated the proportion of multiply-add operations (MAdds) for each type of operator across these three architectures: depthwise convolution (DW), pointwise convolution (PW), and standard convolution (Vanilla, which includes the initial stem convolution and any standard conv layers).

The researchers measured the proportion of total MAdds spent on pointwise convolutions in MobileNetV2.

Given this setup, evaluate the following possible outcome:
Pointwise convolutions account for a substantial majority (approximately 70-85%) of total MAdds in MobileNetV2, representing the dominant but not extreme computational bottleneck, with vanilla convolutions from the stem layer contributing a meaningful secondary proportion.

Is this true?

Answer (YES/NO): YES